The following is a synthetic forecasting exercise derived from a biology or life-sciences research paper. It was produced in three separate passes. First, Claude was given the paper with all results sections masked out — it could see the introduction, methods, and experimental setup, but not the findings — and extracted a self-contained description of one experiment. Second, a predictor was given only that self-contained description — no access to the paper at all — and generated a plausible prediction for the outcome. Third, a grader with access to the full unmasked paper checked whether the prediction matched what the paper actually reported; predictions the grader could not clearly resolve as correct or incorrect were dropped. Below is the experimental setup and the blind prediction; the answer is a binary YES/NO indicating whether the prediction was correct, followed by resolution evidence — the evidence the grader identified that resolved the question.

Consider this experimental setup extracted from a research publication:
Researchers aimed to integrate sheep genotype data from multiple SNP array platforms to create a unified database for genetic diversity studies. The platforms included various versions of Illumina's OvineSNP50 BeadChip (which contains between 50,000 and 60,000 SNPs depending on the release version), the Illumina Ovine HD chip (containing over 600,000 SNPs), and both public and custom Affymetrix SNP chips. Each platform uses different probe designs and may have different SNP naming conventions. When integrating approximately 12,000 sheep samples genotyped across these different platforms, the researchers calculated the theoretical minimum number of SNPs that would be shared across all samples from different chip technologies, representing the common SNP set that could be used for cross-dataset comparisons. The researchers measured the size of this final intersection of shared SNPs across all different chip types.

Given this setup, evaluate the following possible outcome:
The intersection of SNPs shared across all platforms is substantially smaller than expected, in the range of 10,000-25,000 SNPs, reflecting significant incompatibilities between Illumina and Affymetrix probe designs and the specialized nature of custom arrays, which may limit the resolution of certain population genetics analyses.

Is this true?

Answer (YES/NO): NO